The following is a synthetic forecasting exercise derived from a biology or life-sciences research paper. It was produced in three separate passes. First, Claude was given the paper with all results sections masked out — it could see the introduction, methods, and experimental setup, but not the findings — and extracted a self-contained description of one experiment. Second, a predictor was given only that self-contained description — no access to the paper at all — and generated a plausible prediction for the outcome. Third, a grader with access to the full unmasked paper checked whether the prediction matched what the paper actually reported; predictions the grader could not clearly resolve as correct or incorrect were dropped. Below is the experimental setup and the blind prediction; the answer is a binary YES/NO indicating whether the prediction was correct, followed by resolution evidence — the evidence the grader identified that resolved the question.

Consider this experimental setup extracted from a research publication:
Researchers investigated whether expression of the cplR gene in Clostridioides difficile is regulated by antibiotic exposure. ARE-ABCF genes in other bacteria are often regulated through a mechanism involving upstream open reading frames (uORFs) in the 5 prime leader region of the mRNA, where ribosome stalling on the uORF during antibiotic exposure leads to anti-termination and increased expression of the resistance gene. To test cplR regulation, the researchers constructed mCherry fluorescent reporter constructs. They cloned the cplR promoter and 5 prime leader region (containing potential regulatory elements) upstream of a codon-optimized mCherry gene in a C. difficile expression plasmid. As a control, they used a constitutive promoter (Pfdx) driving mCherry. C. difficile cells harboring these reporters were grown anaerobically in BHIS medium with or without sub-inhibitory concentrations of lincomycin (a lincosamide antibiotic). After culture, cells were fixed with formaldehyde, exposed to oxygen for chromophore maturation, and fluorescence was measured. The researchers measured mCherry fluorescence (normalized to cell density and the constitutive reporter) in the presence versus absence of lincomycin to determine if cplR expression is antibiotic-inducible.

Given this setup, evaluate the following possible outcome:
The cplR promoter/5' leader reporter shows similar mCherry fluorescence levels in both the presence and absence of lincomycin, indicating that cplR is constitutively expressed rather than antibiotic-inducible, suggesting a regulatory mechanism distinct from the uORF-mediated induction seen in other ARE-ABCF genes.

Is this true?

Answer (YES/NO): NO